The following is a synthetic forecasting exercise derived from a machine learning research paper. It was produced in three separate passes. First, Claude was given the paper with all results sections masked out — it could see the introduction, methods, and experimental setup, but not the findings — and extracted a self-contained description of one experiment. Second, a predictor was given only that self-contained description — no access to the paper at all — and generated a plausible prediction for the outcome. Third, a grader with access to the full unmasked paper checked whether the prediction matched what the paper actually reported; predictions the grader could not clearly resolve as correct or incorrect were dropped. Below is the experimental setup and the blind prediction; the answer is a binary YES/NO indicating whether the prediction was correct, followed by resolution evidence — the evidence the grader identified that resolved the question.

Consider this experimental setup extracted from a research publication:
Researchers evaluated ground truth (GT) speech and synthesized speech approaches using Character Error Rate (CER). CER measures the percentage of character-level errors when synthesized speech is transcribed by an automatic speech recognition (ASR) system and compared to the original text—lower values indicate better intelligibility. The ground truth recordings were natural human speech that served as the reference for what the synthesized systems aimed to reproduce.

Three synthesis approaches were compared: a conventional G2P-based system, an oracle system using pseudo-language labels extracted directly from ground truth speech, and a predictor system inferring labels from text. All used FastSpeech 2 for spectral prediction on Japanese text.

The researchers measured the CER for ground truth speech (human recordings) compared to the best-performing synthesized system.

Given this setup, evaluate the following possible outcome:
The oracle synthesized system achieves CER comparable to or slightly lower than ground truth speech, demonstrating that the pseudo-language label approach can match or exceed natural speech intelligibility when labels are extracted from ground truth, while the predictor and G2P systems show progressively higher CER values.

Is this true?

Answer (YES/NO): NO